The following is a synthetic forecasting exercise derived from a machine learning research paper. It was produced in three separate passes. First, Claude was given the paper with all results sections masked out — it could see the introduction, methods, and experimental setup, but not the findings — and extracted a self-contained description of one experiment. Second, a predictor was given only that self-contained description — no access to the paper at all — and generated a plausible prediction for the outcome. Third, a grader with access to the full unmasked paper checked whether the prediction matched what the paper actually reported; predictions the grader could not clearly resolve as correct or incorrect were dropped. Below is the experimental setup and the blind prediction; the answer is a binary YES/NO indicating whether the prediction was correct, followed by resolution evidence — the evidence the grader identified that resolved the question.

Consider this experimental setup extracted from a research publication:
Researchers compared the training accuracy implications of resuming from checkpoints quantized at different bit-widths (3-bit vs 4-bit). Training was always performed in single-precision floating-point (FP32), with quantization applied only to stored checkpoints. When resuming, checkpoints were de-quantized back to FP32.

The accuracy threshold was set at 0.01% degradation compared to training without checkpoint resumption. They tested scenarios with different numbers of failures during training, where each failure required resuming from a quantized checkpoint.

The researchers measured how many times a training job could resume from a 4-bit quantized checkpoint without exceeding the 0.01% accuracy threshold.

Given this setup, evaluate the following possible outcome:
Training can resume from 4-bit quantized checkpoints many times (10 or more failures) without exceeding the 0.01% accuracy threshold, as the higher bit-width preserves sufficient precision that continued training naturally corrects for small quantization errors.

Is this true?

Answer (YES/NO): YES